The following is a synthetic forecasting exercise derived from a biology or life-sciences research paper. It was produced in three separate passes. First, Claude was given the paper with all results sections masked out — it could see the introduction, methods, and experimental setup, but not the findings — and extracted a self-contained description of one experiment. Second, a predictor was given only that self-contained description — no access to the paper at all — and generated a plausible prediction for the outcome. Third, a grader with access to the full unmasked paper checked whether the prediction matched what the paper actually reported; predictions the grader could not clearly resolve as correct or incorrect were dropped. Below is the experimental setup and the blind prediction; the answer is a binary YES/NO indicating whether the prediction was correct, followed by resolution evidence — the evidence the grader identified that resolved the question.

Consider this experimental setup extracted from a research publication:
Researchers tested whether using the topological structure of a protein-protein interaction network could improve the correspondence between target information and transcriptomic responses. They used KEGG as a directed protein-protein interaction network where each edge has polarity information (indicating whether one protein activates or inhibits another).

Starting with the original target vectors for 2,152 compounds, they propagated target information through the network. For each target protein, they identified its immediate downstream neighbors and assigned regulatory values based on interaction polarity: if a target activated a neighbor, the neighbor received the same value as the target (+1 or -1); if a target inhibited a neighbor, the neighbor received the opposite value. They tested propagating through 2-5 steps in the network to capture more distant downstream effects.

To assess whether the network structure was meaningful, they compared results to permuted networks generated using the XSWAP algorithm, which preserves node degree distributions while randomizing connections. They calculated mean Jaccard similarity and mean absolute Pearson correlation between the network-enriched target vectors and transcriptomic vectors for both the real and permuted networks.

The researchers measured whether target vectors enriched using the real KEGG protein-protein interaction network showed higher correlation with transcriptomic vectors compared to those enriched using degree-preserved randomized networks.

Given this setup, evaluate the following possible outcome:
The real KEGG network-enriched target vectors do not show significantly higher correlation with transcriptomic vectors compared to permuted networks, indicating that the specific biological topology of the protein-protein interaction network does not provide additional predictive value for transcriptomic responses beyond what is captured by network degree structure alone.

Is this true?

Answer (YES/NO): NO